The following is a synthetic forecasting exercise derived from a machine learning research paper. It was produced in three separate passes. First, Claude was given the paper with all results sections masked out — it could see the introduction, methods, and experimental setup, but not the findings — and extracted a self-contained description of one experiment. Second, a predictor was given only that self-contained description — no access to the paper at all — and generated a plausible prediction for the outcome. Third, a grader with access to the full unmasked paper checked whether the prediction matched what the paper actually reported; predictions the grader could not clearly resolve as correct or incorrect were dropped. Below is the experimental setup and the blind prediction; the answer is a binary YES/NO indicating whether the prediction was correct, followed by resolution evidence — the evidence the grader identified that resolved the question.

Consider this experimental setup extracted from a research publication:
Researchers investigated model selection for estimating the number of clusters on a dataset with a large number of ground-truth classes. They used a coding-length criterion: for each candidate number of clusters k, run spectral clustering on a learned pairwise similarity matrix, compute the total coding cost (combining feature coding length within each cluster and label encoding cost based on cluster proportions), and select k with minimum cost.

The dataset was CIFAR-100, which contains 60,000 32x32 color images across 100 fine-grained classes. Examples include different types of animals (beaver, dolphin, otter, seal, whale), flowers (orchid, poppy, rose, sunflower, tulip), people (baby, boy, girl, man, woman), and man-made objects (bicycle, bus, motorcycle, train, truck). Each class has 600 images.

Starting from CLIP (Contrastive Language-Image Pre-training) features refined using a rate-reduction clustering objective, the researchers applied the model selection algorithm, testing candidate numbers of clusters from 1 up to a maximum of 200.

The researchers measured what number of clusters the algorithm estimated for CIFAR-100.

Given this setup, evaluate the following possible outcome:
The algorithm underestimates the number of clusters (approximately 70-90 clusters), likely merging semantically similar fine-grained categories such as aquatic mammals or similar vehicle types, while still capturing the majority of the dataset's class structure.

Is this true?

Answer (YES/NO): NO